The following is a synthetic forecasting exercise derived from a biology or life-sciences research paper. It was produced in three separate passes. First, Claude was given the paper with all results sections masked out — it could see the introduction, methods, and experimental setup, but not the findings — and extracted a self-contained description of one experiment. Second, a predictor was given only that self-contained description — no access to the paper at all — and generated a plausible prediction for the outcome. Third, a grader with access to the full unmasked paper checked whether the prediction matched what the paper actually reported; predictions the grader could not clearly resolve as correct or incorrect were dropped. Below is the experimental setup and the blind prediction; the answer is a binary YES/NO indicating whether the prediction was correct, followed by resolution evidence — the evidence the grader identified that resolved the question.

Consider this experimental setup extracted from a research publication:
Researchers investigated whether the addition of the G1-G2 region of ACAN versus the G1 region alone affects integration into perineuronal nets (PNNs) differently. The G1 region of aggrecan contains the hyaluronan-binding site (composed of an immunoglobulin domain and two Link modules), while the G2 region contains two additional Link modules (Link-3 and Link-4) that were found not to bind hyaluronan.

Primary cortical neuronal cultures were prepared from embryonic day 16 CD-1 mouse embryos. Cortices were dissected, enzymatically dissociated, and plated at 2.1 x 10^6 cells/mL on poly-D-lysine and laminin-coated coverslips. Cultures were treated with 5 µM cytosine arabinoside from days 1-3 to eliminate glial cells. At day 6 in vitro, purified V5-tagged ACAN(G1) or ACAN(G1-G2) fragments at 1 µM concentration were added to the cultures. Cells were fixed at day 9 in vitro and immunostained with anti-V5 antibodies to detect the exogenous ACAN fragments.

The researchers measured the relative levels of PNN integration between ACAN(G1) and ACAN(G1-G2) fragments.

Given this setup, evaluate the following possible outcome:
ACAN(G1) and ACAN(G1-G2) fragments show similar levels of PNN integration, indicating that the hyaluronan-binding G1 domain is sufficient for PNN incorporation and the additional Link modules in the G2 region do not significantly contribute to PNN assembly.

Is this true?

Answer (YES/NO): YES